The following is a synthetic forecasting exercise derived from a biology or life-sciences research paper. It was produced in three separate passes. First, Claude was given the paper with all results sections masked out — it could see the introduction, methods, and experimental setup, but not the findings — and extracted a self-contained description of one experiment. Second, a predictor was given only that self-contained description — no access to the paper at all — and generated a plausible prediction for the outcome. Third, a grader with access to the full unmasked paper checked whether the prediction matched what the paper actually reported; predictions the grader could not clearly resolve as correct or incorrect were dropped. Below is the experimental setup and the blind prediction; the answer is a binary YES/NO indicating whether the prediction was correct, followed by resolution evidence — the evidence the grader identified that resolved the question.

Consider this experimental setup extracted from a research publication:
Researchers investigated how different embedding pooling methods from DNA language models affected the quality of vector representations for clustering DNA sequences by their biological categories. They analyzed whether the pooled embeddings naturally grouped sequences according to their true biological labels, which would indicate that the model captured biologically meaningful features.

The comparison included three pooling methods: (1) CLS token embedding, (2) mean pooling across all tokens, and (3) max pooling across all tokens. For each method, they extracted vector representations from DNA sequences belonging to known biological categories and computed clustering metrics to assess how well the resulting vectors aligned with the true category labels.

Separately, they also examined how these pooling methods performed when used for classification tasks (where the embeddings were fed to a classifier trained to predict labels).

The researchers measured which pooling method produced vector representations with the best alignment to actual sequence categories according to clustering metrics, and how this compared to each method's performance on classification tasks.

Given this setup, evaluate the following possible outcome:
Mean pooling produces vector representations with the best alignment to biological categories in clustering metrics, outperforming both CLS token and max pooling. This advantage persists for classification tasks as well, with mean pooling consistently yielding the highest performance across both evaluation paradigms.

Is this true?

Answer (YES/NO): NO